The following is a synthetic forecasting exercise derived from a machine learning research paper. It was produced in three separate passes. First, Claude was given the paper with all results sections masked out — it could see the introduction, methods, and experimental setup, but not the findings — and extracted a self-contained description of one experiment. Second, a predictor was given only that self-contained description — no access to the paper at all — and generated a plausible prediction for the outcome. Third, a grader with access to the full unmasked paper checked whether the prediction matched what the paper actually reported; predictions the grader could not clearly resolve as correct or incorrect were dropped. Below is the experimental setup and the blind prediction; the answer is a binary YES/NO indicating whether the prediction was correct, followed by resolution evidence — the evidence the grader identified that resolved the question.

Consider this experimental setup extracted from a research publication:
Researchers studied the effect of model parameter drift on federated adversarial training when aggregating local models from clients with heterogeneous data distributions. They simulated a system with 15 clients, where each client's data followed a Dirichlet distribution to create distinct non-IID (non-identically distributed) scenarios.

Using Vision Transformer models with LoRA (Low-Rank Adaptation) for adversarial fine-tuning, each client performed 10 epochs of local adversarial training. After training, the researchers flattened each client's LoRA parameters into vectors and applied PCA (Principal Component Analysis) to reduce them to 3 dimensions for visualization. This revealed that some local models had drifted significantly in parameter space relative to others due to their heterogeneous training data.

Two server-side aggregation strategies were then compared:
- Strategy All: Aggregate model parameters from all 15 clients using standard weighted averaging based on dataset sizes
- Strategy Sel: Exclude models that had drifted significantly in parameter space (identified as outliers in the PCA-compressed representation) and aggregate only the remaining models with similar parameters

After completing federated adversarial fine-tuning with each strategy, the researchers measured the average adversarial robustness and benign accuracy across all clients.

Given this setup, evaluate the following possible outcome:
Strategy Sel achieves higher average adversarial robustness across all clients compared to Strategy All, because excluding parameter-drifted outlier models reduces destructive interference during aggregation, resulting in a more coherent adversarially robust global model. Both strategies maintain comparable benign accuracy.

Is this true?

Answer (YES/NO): NO